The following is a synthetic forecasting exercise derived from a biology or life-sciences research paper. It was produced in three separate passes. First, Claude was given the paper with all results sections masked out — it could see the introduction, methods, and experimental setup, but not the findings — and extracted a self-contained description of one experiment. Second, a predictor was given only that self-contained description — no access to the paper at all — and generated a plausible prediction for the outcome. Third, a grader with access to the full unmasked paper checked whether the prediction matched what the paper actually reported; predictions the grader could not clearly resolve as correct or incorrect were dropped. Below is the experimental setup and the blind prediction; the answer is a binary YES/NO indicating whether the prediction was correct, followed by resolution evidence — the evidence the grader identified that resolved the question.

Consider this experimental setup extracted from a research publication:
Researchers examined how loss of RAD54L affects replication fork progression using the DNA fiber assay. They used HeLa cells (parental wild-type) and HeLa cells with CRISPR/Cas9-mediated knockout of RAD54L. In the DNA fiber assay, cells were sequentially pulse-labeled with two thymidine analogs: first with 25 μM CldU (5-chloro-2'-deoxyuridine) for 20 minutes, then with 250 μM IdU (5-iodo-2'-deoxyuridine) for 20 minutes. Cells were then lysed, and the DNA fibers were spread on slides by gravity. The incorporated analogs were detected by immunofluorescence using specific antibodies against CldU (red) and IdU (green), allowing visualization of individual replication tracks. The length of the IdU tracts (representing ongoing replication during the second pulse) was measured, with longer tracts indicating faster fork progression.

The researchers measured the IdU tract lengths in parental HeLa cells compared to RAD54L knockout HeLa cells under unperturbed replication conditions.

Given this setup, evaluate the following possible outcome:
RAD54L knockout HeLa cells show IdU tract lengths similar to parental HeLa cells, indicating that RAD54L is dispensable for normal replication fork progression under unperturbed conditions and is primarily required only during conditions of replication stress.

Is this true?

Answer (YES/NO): NO